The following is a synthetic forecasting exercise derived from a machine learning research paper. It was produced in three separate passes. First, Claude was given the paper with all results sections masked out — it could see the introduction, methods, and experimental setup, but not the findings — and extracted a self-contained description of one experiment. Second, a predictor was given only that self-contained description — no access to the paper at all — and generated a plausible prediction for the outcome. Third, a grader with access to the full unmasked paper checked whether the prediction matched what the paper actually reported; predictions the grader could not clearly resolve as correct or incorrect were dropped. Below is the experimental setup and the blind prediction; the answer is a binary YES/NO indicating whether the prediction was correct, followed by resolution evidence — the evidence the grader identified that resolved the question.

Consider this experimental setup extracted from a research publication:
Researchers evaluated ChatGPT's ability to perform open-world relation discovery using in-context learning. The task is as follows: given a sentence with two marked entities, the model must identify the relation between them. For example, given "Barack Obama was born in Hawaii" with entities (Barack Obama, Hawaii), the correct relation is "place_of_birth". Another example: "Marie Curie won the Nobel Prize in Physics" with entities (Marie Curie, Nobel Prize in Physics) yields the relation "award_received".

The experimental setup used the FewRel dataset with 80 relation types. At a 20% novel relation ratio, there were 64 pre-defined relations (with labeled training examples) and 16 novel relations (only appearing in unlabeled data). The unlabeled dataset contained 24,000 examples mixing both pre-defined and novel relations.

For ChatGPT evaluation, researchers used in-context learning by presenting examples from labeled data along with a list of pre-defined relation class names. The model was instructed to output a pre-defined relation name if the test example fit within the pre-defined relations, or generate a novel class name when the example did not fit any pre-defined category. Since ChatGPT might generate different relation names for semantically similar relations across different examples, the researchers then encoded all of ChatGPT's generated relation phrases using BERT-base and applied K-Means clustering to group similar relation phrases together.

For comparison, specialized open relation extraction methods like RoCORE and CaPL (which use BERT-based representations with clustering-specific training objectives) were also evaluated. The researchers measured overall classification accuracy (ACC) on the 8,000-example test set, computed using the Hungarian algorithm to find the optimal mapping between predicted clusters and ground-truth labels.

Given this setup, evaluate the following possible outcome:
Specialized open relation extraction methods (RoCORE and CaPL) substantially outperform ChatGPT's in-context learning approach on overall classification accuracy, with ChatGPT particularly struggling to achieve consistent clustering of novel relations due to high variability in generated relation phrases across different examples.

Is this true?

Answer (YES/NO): YES